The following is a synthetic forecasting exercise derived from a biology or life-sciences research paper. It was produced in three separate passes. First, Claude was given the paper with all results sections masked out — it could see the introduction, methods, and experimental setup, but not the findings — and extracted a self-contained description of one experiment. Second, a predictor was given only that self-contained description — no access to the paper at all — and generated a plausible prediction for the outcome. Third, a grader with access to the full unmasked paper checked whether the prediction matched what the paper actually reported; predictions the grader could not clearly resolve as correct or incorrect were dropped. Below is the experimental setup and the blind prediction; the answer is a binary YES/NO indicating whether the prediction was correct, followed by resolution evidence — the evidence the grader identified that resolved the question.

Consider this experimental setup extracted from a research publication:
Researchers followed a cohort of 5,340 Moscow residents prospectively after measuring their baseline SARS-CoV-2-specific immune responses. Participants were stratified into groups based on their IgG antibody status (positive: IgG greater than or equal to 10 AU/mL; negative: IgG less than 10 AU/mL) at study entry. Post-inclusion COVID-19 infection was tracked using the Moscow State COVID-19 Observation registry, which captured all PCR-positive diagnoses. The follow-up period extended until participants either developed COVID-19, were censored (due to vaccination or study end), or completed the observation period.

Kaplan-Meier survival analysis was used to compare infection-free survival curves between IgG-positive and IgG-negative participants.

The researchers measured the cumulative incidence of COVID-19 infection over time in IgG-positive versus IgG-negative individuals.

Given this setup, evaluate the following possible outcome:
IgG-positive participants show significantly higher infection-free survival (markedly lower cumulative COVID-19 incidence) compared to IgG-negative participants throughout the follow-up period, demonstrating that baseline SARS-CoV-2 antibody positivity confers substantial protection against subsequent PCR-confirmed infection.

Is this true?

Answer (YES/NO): YES